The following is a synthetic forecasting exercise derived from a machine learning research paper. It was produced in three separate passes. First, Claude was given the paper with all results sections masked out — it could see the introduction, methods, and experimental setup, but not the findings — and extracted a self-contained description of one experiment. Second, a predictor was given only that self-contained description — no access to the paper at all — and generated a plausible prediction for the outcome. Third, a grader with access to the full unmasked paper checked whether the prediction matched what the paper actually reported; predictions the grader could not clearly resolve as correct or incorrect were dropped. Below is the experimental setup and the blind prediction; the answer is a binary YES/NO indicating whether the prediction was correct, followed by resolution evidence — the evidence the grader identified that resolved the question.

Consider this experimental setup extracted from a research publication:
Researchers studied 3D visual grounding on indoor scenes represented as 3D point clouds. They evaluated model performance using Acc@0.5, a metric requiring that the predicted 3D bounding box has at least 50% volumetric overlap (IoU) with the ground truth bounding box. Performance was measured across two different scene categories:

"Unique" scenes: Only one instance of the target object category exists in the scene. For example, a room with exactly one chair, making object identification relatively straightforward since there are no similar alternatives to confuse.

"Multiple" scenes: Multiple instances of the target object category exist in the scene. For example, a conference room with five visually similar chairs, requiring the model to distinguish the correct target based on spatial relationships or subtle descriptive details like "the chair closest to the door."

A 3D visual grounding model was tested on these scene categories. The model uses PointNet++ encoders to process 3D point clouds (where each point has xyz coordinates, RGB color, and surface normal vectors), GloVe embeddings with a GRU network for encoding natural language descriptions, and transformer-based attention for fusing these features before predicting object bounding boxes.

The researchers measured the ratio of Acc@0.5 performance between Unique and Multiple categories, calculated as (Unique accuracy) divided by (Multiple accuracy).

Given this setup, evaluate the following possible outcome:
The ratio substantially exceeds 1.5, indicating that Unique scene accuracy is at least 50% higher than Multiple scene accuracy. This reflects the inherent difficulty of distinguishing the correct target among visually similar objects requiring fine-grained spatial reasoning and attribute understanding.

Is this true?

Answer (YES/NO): YES